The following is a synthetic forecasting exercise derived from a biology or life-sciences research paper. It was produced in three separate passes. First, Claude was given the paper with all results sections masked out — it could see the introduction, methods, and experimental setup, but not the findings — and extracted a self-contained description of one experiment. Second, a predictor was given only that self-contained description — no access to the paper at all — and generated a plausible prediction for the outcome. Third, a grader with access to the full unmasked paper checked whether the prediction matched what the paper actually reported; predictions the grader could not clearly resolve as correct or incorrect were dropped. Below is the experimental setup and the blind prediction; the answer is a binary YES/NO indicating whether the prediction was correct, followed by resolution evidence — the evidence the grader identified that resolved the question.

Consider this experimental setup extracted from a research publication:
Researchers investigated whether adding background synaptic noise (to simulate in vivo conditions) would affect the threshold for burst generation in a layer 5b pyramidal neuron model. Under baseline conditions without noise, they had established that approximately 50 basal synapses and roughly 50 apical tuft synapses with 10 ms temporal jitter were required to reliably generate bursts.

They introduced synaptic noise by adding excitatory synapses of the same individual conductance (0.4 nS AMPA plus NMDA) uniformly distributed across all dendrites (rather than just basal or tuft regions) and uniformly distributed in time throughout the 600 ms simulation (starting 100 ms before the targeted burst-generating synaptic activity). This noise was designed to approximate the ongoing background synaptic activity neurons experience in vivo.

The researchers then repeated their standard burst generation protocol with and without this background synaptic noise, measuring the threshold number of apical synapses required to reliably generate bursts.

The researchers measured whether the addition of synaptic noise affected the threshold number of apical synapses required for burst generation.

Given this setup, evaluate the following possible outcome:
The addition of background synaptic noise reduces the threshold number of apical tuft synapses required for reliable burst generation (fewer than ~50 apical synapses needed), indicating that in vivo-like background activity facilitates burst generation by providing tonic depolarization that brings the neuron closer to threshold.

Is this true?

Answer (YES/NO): YES